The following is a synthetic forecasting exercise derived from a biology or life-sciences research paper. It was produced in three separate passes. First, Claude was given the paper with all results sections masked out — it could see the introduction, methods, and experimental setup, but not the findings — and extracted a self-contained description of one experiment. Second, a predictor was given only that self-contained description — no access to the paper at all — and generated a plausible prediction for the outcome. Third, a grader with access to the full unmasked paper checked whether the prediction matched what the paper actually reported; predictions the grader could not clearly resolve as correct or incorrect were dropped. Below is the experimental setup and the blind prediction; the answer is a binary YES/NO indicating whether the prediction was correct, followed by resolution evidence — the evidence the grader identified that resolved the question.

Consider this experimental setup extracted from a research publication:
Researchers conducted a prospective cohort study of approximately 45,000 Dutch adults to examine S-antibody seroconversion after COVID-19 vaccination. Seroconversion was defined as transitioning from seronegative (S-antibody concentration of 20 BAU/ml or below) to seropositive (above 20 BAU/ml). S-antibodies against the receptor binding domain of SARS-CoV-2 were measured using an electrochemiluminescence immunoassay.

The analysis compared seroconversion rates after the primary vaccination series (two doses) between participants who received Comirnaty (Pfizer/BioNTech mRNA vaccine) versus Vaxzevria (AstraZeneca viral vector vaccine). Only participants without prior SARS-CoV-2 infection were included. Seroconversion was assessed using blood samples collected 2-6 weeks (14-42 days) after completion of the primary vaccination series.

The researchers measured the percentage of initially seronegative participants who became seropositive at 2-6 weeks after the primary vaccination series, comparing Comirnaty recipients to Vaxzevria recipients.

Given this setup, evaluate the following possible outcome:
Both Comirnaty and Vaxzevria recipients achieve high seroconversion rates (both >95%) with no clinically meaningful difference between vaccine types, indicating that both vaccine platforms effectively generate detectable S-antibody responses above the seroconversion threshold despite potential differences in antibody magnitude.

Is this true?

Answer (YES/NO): YES